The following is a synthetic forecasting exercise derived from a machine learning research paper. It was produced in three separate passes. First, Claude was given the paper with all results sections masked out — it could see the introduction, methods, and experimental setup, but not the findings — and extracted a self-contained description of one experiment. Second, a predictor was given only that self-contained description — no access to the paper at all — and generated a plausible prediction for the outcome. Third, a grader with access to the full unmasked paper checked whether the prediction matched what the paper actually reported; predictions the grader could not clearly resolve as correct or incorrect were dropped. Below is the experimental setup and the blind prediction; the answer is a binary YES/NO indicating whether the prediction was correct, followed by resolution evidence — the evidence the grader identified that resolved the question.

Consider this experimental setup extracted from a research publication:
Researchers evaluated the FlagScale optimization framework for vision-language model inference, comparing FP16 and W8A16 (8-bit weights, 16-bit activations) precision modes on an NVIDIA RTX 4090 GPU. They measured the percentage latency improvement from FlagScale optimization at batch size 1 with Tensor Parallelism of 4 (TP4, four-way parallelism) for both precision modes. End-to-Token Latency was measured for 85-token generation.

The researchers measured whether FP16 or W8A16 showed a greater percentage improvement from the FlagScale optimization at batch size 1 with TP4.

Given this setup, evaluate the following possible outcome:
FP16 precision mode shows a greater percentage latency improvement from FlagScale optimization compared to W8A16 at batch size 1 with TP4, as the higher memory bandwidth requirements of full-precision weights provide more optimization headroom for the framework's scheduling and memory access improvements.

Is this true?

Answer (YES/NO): NO